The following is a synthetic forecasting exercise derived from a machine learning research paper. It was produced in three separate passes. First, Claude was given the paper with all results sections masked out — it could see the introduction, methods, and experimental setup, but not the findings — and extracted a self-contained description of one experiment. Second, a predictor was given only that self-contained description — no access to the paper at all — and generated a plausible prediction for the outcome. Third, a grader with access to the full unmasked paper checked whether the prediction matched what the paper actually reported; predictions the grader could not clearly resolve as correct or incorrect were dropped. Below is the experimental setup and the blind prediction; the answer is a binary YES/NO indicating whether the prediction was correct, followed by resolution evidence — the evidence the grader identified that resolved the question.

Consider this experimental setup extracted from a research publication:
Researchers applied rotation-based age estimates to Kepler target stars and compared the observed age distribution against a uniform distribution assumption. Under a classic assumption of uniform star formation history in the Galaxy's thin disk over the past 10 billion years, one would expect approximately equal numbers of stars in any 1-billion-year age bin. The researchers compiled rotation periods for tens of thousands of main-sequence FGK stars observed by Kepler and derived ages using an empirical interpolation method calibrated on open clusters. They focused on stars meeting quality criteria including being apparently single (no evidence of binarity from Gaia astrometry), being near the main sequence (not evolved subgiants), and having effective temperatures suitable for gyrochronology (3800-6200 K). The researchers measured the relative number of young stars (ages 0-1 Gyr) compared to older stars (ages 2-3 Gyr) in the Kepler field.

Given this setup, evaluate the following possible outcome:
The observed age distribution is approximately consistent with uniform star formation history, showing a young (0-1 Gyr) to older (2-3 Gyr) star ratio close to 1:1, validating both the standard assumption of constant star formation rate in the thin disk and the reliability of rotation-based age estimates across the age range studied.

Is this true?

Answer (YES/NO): NO